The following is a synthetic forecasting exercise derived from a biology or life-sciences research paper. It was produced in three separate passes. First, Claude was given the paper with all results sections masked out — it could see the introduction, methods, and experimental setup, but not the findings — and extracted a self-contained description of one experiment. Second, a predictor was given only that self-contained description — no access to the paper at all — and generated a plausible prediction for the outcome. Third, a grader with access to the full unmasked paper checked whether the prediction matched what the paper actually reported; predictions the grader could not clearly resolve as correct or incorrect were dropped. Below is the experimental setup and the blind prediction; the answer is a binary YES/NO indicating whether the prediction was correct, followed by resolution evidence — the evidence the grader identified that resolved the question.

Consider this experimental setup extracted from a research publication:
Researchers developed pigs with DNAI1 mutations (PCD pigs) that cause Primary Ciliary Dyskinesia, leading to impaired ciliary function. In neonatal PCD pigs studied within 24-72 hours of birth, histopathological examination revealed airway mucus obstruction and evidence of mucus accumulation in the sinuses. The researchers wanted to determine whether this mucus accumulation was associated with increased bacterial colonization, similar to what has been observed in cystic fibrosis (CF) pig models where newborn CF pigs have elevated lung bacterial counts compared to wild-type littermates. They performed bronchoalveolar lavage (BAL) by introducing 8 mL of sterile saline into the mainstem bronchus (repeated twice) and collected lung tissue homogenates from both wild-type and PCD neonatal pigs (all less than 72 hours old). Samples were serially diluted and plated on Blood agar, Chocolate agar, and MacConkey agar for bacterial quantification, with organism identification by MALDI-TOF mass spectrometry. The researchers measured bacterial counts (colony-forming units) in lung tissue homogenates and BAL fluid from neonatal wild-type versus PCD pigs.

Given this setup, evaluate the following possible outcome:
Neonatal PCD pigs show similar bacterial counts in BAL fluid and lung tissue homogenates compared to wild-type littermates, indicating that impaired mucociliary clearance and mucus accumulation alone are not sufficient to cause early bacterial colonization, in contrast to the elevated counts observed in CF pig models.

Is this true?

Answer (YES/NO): YES